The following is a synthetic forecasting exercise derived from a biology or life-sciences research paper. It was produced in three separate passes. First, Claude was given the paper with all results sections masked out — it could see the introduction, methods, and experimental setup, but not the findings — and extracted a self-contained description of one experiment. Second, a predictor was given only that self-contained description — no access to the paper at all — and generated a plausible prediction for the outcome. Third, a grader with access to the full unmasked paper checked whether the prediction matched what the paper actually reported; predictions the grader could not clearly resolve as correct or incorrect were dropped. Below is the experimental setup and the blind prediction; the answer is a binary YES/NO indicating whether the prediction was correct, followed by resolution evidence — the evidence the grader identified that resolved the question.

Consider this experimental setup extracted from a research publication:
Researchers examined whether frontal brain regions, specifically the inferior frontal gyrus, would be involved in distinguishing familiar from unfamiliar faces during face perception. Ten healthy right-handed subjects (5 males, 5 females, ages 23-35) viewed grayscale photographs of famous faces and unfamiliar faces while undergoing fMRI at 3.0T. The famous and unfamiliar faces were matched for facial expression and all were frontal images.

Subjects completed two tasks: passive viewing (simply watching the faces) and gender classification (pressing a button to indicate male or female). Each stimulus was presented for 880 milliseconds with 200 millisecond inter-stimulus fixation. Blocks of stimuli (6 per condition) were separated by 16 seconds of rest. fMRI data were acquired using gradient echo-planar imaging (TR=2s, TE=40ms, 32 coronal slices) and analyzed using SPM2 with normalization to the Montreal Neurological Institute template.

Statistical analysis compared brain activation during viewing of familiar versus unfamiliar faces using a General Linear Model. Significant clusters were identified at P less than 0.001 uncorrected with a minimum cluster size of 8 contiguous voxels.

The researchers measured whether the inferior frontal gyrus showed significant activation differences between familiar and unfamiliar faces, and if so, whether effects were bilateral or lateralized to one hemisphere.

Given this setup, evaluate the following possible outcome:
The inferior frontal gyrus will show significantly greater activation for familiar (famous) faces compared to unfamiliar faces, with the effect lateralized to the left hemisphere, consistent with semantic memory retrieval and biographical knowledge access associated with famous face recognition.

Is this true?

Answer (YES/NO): YES